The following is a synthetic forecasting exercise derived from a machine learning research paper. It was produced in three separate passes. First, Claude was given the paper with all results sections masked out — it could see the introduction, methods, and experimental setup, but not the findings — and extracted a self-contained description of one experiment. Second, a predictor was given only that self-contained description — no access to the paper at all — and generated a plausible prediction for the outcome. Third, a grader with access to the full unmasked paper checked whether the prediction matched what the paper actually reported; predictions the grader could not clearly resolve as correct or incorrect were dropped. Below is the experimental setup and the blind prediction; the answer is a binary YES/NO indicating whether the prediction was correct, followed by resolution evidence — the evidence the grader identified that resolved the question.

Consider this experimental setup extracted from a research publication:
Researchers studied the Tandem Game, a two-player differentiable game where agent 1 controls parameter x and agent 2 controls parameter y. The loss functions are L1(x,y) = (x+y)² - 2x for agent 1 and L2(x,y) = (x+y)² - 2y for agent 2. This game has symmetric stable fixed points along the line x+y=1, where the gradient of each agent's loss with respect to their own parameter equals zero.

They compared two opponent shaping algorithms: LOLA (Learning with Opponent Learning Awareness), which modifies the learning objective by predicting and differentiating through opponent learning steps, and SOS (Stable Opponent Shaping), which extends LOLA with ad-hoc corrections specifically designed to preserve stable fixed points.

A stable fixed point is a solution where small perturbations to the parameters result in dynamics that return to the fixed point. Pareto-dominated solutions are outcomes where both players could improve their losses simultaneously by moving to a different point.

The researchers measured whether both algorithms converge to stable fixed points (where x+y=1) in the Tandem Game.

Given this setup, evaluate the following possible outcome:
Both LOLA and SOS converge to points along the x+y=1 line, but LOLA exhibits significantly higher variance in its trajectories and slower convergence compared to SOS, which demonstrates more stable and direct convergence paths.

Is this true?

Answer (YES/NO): NO